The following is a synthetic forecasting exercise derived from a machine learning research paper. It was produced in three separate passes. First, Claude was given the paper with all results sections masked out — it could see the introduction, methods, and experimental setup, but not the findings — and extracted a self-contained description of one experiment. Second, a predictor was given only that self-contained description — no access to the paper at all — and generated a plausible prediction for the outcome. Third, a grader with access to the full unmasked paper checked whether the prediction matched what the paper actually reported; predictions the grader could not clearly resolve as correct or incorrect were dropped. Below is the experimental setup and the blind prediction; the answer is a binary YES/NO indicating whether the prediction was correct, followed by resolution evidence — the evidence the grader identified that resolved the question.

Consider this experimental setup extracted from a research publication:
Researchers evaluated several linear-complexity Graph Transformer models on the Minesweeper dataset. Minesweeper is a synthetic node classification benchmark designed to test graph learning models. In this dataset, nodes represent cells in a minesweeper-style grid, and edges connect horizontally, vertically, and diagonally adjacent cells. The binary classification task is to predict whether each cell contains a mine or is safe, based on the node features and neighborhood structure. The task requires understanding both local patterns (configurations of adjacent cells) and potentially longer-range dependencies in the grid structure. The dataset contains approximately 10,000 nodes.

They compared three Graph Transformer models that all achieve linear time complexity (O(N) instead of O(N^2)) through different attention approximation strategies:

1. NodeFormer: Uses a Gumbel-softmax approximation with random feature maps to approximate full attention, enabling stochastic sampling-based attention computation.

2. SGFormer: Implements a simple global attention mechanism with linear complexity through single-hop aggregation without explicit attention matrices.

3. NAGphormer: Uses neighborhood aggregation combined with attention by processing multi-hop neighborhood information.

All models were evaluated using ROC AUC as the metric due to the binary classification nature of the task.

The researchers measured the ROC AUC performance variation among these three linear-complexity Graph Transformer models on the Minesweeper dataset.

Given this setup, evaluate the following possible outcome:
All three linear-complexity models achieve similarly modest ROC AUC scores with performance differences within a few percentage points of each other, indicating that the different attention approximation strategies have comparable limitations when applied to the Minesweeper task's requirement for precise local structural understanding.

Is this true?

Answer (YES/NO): NO